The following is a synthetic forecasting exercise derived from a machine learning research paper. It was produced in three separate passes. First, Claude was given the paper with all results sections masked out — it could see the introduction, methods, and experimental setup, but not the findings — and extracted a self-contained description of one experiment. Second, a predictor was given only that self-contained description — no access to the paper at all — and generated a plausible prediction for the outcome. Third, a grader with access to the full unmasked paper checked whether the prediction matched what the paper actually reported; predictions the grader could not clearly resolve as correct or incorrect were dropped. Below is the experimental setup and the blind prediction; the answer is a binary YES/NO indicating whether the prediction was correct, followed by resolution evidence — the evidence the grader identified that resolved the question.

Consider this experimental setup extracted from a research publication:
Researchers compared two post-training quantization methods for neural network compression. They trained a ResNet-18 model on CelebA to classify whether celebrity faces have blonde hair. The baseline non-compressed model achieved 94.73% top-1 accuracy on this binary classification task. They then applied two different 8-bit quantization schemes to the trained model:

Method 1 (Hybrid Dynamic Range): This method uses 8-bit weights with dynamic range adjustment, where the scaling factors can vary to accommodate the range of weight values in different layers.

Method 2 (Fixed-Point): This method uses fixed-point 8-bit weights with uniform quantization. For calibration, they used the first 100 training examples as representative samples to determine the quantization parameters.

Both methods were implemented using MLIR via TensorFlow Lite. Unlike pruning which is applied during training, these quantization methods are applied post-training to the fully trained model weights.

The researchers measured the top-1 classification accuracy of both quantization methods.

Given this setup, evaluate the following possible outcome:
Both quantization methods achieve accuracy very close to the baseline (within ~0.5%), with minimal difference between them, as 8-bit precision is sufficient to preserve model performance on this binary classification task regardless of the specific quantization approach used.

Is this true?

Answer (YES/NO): YES